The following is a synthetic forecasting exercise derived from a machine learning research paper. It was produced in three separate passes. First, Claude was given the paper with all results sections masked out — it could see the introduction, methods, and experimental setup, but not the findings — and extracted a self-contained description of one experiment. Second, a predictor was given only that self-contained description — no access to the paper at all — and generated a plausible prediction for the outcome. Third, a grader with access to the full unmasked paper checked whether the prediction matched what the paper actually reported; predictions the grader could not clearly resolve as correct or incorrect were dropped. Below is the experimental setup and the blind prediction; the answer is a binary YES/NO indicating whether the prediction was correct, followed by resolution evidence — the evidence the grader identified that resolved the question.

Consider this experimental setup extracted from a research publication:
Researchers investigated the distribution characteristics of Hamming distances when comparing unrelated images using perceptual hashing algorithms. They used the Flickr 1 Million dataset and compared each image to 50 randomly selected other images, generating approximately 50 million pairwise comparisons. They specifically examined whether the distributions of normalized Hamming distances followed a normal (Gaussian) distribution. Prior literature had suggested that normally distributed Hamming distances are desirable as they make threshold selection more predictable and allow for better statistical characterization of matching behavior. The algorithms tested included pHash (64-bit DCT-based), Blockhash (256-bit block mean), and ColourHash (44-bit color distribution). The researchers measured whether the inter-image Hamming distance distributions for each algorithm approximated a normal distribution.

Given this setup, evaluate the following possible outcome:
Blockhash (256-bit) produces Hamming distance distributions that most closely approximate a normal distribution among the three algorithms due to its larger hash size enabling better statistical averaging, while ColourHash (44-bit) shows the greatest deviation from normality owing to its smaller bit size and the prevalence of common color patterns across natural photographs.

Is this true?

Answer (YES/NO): NO